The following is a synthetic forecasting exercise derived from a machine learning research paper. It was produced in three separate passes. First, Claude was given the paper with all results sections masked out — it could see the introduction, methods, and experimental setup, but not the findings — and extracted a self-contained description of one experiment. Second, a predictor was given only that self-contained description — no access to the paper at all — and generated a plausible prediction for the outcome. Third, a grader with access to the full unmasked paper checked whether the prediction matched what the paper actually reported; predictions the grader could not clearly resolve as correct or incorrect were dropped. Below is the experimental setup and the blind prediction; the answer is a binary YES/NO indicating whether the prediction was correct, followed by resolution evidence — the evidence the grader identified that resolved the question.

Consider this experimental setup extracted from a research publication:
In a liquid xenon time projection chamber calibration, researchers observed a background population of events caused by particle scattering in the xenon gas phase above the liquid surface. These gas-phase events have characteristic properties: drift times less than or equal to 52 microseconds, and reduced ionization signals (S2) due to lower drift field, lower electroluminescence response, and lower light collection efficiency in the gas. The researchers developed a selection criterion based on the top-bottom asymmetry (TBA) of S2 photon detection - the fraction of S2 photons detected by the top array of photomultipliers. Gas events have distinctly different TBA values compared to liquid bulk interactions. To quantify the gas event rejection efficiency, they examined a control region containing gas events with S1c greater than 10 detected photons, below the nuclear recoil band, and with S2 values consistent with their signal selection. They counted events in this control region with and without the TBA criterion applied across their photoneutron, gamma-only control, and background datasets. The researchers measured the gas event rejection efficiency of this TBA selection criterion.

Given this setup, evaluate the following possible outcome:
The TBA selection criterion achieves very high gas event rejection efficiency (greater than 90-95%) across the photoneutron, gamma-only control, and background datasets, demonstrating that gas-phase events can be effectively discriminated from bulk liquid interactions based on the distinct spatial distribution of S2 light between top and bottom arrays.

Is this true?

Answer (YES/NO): NO